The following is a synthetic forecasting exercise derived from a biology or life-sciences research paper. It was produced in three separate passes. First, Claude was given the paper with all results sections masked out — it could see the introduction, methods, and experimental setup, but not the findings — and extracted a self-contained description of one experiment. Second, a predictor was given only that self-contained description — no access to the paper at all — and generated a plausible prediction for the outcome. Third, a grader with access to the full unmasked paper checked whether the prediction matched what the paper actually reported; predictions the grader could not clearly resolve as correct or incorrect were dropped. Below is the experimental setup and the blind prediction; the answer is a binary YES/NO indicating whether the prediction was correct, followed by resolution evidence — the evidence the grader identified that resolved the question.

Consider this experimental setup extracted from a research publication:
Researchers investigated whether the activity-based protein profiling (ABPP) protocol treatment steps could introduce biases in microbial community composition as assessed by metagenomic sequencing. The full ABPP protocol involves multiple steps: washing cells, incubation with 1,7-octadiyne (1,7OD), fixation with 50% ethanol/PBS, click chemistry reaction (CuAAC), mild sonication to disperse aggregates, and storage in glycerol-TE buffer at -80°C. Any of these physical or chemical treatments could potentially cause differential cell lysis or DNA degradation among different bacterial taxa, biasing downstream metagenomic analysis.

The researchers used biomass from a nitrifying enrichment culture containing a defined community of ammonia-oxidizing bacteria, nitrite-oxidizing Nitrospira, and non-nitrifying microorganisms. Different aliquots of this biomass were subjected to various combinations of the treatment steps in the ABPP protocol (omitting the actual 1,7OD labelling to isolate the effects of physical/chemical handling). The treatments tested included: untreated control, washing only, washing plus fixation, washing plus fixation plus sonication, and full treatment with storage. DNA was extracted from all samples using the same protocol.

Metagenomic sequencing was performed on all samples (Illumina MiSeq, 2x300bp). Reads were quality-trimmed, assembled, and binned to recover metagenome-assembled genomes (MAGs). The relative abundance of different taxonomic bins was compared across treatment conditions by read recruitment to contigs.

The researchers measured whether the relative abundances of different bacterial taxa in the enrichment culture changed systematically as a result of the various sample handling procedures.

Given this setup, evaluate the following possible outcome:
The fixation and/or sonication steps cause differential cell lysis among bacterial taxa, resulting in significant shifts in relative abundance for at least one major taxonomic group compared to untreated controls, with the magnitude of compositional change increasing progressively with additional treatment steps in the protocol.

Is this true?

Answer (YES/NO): NO